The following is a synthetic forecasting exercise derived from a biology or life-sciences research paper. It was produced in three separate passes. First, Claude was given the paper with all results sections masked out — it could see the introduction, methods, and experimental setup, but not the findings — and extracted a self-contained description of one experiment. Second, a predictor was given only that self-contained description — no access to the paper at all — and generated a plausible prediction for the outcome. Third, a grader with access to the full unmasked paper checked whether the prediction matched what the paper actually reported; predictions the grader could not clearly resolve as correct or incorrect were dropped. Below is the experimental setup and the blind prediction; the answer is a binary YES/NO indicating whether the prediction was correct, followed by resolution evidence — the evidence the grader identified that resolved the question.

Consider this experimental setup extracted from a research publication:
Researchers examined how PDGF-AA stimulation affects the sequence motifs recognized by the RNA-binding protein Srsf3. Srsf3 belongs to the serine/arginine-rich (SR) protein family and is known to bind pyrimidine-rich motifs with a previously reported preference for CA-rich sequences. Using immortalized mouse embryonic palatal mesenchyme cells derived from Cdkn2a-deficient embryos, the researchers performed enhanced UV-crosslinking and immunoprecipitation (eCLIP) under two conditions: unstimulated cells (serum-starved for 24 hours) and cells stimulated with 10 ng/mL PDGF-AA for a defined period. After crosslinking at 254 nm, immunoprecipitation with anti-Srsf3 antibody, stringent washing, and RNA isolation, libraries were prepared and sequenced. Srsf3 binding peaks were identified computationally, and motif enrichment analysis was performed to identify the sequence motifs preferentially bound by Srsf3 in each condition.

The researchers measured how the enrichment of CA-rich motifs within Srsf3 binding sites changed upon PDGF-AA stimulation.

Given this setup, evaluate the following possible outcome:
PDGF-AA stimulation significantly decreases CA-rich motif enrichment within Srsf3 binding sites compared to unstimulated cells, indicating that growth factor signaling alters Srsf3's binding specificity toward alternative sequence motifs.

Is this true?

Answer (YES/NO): YES